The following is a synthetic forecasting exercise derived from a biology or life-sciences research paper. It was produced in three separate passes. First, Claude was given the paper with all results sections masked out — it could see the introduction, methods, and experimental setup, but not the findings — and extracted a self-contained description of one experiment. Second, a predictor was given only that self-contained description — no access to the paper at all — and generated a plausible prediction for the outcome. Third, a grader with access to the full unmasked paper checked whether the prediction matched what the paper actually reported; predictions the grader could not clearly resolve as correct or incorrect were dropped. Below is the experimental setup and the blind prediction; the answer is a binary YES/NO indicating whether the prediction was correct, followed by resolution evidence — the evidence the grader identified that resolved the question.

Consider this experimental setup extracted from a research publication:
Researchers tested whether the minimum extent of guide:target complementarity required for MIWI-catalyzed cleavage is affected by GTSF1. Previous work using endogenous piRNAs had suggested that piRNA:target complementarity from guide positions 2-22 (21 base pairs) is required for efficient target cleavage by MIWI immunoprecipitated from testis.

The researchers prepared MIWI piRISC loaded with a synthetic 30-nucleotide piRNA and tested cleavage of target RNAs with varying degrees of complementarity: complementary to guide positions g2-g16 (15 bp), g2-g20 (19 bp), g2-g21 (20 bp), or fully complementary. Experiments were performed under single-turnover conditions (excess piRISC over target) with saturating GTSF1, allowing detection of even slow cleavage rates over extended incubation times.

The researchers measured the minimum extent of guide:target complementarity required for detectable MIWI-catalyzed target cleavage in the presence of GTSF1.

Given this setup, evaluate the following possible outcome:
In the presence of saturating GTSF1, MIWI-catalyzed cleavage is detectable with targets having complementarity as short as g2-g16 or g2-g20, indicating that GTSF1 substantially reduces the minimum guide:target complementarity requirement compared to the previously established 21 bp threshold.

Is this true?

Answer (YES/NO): YES